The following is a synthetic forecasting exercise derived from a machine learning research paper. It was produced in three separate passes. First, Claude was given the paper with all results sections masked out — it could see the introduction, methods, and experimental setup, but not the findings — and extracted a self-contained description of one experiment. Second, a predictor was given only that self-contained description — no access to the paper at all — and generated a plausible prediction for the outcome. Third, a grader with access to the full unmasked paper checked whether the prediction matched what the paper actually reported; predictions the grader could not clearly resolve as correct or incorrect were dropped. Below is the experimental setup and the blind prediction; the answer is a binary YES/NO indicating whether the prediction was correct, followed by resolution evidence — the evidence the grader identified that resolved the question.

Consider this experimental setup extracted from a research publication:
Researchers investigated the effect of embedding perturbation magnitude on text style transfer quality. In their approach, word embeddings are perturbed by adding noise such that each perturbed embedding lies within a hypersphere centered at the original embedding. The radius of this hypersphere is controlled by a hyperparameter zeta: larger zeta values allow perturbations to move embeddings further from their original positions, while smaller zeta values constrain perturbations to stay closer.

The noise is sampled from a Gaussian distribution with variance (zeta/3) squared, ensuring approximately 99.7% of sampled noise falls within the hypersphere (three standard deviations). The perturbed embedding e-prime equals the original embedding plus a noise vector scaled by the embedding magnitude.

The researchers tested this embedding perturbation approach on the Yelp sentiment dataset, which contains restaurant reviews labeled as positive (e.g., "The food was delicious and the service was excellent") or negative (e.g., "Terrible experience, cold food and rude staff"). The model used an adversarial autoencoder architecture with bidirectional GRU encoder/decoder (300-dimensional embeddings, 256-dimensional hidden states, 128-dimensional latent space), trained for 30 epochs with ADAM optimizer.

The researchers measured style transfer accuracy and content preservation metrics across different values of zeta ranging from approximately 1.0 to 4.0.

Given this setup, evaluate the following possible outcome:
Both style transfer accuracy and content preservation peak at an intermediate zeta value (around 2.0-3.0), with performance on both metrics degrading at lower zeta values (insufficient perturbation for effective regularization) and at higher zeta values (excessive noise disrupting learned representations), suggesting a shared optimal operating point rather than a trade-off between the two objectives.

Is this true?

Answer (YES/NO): NO